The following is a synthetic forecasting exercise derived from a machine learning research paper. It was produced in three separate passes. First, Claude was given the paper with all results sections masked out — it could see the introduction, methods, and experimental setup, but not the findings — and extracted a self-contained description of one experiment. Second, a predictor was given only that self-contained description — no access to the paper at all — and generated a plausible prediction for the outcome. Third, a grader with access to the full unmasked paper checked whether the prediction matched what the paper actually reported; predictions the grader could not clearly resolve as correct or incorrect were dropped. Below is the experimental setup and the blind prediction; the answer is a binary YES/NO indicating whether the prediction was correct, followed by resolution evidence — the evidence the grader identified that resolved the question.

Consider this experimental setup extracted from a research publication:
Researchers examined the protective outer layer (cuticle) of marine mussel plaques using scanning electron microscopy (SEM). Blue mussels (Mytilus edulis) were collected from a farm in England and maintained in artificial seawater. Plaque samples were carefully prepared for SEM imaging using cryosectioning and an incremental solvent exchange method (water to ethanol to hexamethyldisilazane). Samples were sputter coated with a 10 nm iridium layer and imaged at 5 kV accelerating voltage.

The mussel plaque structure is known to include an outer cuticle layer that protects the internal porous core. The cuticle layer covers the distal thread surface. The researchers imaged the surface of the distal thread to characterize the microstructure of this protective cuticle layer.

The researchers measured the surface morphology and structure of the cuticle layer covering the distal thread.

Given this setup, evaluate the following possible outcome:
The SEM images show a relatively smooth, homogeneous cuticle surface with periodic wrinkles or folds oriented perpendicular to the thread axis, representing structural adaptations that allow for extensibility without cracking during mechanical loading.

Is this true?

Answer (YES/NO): NO